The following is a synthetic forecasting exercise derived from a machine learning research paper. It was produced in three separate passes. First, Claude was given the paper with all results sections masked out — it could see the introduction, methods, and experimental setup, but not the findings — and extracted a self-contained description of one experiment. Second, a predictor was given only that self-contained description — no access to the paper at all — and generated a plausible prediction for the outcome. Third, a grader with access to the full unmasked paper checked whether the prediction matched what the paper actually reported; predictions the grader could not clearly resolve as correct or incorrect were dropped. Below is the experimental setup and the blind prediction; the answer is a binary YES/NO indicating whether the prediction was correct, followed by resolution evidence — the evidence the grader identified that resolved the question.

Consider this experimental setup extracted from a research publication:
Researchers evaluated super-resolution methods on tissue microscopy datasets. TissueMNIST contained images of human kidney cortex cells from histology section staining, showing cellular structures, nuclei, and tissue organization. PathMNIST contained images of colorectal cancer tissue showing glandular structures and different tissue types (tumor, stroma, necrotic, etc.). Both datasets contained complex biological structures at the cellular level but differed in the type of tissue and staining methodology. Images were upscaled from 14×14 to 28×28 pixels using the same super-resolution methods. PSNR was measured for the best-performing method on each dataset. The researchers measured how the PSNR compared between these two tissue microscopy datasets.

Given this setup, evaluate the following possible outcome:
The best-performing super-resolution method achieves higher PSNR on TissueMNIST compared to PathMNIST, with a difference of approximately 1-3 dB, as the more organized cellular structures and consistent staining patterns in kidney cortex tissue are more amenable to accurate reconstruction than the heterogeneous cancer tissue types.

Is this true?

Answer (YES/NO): NO